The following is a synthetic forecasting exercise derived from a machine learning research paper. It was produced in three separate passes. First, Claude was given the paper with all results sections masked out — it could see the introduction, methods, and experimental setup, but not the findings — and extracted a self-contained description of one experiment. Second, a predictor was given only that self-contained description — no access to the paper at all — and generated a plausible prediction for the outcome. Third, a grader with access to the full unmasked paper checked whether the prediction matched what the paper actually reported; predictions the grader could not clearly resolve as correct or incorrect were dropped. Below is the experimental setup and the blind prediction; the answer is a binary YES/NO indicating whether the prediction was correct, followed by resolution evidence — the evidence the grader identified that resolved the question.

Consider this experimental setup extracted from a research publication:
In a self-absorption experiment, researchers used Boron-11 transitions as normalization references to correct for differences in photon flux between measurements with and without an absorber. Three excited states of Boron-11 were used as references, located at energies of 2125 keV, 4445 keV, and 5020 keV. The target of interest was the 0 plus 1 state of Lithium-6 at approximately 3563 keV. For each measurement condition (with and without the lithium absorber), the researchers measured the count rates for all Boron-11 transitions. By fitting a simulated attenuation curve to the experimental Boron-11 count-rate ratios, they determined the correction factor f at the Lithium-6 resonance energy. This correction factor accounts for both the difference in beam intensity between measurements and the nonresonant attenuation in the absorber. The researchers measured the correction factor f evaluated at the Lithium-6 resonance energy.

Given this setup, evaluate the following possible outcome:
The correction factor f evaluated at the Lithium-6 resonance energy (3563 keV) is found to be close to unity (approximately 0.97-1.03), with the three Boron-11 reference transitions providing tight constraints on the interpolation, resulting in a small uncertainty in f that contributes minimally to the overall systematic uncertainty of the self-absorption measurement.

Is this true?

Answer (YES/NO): NO